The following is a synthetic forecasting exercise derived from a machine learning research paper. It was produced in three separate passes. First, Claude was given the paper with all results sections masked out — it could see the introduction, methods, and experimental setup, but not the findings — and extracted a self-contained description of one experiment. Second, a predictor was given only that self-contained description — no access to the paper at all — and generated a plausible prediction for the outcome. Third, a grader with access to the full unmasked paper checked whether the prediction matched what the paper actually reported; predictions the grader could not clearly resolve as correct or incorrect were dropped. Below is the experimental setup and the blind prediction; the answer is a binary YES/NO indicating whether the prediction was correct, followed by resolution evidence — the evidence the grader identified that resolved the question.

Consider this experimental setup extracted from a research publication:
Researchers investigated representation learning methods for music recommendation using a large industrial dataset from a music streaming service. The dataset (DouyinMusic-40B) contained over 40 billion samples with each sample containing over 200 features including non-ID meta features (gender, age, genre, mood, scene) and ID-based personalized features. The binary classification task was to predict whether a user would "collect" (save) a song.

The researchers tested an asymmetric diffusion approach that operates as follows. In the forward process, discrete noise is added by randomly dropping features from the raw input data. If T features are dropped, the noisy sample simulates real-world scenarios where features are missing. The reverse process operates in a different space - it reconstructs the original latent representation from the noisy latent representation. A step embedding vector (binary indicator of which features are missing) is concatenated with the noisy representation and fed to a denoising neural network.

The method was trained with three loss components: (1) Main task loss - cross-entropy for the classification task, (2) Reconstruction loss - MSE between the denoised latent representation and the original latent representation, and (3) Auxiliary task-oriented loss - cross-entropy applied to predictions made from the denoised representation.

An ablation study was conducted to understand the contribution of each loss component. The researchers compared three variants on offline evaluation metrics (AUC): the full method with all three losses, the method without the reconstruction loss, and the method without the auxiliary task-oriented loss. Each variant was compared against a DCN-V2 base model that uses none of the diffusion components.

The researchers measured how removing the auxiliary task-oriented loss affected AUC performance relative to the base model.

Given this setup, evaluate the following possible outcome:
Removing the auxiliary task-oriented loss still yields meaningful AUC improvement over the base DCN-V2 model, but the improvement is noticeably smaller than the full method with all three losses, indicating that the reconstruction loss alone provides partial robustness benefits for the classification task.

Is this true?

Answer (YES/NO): NO